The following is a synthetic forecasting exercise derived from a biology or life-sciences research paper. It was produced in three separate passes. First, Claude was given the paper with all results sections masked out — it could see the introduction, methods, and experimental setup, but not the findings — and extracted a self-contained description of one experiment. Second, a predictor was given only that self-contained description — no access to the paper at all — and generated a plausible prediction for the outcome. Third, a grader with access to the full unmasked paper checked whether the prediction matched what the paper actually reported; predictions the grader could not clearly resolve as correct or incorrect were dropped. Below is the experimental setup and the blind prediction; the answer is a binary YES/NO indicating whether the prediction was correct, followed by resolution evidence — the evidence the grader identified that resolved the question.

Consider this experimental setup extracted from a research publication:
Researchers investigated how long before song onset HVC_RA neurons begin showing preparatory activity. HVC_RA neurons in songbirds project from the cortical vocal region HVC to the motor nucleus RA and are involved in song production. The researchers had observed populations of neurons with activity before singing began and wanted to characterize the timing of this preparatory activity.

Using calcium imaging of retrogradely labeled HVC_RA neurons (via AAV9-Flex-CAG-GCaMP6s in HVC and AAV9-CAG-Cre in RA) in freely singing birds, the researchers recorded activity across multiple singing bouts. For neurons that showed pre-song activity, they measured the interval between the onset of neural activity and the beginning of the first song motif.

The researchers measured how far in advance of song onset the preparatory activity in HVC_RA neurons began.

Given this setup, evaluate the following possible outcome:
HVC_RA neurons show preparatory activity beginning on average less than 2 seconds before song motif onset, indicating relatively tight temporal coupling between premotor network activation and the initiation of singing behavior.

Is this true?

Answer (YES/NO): NO